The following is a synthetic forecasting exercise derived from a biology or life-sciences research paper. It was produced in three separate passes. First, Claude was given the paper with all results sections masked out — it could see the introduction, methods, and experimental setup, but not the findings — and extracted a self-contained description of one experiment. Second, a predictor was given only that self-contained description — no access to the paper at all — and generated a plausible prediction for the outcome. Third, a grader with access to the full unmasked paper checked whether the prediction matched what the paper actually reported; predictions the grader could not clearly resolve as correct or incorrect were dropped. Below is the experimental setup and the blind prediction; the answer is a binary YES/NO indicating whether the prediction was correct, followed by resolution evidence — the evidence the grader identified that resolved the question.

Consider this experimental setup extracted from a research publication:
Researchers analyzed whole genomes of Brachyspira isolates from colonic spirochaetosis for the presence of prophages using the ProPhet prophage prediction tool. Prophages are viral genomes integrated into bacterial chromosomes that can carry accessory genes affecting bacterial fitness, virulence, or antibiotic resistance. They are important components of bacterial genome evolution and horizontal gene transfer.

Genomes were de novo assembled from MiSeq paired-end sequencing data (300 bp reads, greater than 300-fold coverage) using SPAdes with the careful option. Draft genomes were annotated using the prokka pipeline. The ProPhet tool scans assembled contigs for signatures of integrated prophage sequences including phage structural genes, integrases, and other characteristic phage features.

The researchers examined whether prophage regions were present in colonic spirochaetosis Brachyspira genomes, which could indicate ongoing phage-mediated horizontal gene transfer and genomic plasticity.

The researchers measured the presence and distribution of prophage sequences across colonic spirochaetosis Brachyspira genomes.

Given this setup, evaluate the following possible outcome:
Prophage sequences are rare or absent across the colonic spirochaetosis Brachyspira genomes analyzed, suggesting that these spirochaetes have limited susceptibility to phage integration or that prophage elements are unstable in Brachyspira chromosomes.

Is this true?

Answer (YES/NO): YES